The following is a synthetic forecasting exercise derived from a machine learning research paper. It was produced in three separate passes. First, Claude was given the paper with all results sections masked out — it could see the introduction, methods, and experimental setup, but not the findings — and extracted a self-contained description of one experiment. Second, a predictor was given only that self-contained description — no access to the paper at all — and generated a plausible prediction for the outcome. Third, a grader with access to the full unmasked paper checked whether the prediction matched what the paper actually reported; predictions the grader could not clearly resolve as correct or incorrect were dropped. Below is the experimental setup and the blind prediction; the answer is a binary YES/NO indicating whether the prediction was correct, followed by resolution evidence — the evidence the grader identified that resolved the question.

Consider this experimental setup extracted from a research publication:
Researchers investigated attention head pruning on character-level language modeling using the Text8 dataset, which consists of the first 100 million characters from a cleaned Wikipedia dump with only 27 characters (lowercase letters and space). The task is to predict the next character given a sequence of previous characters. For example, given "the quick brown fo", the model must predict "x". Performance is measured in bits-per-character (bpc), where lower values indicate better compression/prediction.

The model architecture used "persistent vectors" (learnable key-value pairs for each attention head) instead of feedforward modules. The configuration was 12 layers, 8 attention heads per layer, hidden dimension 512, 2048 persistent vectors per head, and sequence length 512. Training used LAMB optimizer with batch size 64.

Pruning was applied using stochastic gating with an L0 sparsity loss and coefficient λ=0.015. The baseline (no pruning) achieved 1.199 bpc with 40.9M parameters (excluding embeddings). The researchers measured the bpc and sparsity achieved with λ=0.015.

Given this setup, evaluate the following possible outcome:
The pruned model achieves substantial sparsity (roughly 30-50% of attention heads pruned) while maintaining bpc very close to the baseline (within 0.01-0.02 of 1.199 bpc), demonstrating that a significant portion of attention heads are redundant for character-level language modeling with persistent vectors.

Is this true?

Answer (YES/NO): NO